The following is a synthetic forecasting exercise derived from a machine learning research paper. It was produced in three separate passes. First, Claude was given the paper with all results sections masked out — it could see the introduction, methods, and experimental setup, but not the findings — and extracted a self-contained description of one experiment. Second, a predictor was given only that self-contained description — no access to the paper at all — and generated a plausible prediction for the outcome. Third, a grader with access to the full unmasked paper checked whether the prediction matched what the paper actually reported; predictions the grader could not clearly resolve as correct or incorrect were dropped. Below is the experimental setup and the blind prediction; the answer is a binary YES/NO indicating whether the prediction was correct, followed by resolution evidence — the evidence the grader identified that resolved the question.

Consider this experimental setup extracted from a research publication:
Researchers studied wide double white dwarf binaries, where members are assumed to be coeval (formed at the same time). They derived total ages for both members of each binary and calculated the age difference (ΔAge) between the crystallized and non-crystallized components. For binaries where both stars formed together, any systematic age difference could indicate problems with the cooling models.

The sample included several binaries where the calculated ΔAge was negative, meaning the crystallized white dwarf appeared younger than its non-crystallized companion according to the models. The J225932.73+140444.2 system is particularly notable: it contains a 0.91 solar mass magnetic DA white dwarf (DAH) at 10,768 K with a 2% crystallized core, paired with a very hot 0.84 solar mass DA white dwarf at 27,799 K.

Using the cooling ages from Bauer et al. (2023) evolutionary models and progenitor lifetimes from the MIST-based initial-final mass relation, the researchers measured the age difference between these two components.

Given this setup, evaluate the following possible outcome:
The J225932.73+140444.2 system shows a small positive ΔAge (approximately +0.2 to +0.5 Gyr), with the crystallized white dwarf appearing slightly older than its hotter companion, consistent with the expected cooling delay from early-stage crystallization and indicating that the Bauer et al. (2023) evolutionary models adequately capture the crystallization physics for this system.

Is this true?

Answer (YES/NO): NO